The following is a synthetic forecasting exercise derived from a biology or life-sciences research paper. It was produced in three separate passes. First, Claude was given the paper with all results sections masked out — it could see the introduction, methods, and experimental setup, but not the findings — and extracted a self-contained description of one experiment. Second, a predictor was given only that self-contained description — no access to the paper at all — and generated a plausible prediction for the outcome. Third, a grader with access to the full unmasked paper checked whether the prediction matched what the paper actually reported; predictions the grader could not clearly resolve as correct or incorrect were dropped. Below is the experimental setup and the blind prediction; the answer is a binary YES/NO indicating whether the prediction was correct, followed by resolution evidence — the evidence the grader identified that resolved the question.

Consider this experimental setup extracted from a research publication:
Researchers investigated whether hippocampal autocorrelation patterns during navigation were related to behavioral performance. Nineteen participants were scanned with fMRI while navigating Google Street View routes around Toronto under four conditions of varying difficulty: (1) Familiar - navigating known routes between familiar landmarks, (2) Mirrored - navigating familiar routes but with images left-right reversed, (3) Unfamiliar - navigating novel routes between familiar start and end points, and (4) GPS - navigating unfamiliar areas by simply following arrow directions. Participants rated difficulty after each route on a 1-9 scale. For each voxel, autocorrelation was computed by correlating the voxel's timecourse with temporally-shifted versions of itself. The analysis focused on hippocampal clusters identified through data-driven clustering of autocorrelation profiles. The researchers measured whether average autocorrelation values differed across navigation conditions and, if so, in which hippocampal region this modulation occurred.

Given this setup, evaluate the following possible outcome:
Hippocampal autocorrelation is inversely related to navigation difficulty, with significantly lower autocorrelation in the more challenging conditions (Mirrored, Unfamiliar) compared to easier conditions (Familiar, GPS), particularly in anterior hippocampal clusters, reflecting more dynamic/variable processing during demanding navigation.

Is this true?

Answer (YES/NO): NO